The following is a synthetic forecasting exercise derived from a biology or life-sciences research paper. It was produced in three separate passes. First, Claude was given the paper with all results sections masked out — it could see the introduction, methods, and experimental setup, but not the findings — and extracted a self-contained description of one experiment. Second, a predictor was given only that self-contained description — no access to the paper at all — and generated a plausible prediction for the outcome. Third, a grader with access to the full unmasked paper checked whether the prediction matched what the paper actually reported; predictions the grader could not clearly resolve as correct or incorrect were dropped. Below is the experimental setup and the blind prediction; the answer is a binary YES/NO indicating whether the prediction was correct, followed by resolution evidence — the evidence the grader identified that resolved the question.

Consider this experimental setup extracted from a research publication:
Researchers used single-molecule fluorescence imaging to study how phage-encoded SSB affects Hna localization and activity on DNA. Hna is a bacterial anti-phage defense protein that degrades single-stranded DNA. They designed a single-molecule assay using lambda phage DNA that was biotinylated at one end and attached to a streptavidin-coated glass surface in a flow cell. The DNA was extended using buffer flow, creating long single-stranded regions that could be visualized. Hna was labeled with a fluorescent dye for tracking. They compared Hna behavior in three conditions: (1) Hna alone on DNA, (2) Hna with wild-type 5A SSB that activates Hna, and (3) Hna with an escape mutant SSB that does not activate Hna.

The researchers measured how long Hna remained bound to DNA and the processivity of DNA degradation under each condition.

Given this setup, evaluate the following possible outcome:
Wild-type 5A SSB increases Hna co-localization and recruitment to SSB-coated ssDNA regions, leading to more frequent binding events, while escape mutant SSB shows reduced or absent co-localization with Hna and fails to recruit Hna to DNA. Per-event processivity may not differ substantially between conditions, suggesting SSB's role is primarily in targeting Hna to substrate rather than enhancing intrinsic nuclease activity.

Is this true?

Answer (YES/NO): NO